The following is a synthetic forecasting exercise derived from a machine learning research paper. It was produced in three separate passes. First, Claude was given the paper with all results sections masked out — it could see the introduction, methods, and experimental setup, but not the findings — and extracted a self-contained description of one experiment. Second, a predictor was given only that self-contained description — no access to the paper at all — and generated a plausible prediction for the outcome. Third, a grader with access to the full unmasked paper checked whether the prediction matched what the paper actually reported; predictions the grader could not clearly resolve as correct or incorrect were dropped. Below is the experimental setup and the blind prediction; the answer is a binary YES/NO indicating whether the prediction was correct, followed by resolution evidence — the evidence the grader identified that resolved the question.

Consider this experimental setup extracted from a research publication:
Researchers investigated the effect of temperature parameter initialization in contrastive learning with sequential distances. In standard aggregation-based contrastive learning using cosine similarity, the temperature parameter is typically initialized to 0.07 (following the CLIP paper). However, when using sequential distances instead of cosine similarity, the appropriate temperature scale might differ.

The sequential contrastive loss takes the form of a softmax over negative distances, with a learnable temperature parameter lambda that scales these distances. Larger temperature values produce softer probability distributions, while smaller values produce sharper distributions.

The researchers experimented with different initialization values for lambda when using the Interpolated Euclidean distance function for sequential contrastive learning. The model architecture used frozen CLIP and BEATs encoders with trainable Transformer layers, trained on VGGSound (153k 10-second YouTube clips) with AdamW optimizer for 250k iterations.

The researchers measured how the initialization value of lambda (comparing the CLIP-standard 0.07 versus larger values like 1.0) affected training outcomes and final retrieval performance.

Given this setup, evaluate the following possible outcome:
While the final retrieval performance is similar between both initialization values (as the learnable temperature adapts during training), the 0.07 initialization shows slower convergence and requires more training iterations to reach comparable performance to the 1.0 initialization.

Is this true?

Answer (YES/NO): NO